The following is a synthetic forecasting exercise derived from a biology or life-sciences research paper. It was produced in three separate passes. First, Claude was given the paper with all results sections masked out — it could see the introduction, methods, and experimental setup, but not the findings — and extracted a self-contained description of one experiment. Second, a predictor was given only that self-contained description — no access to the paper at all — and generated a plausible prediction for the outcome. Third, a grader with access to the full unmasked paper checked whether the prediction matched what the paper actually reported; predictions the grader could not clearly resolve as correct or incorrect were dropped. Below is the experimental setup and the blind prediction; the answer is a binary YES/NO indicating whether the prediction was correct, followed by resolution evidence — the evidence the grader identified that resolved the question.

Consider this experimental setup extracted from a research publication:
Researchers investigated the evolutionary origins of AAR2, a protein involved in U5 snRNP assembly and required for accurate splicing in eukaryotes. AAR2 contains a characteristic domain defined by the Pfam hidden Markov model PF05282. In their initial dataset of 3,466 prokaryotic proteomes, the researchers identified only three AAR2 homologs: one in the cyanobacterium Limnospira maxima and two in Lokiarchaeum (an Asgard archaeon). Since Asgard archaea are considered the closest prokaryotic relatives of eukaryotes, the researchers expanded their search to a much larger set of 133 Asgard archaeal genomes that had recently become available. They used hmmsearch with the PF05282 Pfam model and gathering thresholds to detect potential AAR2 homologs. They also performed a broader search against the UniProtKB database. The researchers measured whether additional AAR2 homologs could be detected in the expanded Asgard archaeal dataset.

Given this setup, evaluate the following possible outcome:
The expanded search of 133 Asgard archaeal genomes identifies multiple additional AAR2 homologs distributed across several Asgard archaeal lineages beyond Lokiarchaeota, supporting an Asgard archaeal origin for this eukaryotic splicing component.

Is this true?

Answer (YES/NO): NO